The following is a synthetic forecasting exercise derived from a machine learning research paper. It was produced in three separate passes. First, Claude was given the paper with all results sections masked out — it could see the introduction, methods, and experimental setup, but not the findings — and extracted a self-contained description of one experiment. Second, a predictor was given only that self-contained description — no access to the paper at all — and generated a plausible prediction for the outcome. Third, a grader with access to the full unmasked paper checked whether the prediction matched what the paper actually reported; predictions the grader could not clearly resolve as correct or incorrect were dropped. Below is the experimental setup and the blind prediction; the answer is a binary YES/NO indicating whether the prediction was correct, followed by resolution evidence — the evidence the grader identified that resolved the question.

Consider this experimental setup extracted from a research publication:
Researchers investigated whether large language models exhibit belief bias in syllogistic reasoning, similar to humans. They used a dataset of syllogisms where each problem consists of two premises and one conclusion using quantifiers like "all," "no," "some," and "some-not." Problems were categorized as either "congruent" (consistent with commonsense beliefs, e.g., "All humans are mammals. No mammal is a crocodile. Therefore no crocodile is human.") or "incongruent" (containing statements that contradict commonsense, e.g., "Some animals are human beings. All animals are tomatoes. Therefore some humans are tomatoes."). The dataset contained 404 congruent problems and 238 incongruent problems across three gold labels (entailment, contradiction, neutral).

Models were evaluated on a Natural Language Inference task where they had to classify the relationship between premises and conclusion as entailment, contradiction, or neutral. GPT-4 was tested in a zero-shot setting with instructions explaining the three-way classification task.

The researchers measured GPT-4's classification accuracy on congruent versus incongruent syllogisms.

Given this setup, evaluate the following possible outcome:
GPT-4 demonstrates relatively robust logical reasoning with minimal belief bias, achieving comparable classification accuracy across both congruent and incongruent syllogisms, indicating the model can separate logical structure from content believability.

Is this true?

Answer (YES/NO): NO